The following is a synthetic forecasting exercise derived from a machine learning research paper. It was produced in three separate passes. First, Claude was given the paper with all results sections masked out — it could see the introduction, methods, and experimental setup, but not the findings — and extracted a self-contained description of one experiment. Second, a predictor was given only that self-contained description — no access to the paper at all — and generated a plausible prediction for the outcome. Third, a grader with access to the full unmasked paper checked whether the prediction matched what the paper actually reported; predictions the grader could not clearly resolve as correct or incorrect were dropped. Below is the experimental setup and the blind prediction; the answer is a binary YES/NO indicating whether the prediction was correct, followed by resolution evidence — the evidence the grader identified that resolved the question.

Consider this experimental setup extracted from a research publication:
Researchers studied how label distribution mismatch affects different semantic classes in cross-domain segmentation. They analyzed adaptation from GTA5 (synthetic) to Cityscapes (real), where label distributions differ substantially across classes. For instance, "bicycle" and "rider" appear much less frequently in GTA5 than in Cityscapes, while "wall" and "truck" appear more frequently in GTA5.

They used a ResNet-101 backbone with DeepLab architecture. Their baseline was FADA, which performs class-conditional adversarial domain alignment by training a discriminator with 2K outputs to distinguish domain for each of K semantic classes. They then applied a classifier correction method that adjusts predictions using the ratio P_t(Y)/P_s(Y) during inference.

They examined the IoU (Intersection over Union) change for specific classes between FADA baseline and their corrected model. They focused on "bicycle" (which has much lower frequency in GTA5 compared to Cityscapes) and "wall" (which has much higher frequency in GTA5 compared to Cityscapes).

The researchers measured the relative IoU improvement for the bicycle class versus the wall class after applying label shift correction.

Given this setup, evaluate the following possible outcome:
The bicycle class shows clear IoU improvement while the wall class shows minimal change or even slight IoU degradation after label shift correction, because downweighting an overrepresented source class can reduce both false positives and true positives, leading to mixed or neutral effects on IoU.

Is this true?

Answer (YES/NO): NO